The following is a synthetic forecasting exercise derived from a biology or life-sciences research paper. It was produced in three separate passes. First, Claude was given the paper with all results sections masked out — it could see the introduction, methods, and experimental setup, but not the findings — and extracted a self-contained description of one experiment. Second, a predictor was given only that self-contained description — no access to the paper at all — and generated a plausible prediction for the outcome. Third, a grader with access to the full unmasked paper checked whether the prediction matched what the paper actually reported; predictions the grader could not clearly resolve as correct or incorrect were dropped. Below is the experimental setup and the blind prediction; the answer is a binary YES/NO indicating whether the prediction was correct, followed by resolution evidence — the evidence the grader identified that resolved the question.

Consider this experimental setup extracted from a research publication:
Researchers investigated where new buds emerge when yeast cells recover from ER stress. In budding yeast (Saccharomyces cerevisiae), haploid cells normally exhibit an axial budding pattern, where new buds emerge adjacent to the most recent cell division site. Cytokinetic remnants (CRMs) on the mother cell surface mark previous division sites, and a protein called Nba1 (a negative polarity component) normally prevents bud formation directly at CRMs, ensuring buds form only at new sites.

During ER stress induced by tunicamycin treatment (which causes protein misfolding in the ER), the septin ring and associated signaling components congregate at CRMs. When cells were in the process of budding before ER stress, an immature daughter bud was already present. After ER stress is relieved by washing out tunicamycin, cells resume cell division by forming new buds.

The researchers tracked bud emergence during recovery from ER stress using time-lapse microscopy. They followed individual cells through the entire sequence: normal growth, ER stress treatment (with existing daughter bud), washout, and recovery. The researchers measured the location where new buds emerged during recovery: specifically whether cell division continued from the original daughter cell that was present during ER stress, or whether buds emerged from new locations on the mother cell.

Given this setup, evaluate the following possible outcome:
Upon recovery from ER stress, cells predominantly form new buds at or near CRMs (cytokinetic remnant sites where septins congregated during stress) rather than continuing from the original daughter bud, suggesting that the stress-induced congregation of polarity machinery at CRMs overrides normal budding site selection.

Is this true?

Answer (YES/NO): NO